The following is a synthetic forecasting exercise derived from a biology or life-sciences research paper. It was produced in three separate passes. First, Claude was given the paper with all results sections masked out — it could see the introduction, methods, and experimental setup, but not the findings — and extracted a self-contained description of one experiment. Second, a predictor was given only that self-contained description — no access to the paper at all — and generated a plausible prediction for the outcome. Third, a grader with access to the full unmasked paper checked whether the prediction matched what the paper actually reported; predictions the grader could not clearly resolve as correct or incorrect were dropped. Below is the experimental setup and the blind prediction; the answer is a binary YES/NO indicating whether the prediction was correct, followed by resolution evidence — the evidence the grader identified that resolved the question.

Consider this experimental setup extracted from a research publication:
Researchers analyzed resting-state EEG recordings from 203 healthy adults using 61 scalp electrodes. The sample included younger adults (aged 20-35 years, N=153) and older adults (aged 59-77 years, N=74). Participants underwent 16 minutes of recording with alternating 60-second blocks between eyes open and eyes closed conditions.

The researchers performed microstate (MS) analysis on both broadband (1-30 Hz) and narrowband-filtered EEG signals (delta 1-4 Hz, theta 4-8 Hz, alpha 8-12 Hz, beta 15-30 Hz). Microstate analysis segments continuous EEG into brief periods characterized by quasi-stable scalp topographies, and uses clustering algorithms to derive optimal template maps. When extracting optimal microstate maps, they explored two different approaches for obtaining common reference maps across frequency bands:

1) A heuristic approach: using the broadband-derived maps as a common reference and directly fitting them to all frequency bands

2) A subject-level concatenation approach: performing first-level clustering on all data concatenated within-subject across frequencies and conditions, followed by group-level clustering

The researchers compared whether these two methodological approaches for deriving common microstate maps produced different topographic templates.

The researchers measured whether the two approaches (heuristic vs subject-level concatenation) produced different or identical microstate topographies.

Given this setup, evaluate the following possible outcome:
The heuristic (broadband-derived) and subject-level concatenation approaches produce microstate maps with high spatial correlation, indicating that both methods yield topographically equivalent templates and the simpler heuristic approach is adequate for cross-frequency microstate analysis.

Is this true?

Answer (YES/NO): YES